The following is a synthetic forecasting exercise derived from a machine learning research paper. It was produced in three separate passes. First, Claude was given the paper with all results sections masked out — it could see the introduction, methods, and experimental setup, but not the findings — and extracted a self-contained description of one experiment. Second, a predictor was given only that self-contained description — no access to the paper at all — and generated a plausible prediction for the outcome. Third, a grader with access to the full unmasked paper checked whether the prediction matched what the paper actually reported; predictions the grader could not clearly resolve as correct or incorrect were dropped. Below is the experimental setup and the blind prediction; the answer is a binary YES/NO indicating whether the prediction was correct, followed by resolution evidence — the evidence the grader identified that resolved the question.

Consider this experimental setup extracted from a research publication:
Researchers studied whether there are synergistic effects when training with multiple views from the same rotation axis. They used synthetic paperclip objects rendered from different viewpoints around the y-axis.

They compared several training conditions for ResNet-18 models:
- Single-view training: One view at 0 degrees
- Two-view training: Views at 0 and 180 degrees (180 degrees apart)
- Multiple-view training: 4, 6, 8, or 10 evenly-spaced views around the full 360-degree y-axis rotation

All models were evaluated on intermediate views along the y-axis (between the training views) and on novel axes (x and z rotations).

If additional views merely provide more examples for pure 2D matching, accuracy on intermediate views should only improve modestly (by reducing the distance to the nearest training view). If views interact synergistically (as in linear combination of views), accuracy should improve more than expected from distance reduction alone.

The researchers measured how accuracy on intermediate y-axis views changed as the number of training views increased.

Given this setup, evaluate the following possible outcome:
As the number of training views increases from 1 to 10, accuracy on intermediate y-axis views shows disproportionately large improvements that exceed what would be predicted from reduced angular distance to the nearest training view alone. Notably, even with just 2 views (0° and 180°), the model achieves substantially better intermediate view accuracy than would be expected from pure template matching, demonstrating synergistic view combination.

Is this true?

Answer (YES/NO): NO